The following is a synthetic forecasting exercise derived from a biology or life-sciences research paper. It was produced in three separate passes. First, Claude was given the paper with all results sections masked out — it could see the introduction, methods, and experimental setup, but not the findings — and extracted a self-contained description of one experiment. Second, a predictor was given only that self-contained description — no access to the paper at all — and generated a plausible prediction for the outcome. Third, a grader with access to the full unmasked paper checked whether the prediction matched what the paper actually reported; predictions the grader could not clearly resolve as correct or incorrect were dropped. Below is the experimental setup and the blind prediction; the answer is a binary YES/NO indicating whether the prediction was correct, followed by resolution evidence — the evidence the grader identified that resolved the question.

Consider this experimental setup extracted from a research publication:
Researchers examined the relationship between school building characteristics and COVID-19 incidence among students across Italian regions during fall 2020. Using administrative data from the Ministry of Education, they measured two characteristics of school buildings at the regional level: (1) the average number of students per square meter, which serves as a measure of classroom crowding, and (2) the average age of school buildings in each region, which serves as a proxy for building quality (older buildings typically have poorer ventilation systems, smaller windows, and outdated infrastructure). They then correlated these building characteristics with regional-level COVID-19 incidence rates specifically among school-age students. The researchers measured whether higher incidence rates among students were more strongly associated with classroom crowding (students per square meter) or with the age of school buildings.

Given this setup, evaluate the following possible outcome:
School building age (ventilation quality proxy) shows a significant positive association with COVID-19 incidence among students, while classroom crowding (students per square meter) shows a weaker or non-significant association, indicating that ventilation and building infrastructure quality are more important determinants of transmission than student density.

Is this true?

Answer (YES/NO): YES